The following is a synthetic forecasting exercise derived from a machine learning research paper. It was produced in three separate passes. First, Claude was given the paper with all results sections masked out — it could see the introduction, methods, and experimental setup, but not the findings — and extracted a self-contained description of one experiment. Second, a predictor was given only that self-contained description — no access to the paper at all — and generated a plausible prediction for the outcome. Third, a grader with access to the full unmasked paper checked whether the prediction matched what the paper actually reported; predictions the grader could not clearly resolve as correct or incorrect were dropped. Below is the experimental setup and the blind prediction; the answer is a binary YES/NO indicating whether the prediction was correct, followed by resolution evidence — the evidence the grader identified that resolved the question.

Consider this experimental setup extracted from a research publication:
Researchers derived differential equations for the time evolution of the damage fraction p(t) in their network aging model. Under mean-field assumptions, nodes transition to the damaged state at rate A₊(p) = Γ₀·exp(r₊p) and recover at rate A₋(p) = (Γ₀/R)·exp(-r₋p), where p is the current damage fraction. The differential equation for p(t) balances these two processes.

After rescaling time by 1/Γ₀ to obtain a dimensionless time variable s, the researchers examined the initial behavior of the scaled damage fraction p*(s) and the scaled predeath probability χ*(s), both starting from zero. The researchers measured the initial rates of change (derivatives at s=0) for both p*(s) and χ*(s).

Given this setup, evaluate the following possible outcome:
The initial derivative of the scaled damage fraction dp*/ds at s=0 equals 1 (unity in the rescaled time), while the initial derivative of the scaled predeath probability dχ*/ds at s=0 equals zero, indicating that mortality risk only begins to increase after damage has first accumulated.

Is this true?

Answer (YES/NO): NO